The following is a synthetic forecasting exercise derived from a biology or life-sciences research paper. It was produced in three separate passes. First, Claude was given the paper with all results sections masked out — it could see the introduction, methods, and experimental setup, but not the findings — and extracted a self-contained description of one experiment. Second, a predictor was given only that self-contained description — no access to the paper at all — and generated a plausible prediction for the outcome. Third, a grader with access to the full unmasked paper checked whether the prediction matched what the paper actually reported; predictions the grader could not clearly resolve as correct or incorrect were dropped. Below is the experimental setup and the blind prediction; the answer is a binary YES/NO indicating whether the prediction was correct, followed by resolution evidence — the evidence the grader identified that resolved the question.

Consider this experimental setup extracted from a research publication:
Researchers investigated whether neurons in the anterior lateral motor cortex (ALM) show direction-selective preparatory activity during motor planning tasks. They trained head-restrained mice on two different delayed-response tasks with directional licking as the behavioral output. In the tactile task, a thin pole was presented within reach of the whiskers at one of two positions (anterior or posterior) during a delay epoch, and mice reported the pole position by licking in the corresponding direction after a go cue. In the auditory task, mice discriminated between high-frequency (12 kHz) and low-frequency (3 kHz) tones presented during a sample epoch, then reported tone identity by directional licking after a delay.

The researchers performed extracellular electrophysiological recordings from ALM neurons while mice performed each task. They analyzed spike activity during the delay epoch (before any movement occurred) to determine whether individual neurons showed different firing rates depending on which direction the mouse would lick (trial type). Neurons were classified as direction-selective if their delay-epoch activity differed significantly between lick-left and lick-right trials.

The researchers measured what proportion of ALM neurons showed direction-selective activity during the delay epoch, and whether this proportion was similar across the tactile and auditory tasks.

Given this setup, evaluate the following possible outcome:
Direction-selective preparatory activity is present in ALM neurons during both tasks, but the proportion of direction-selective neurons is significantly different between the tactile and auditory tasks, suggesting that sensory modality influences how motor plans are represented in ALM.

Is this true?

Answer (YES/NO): NO